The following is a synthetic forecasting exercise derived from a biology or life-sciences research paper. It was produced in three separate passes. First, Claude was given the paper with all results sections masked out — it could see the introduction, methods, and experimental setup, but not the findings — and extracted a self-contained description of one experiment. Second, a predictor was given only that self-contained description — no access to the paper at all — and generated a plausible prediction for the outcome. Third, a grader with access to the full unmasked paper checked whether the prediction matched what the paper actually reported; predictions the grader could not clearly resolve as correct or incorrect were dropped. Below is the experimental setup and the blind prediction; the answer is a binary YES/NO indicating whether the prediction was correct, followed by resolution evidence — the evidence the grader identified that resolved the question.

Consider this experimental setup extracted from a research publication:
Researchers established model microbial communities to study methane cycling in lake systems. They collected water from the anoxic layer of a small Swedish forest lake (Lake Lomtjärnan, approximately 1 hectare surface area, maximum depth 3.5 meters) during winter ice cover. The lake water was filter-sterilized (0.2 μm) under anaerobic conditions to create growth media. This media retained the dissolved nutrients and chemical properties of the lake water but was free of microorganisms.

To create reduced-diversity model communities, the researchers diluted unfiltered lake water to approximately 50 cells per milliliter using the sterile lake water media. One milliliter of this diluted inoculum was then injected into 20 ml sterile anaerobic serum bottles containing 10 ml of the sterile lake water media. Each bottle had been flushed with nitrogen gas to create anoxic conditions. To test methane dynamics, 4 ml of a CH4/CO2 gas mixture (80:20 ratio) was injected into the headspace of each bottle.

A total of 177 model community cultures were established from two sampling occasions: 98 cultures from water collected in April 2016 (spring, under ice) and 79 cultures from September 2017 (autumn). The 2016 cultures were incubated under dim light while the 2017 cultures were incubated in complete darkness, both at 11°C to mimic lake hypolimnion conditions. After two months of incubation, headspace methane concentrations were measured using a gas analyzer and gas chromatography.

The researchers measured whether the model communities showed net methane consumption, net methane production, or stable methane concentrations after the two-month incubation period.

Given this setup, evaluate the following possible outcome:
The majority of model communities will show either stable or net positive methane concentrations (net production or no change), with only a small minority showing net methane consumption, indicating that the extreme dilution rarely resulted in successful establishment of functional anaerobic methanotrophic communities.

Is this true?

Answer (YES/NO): YES